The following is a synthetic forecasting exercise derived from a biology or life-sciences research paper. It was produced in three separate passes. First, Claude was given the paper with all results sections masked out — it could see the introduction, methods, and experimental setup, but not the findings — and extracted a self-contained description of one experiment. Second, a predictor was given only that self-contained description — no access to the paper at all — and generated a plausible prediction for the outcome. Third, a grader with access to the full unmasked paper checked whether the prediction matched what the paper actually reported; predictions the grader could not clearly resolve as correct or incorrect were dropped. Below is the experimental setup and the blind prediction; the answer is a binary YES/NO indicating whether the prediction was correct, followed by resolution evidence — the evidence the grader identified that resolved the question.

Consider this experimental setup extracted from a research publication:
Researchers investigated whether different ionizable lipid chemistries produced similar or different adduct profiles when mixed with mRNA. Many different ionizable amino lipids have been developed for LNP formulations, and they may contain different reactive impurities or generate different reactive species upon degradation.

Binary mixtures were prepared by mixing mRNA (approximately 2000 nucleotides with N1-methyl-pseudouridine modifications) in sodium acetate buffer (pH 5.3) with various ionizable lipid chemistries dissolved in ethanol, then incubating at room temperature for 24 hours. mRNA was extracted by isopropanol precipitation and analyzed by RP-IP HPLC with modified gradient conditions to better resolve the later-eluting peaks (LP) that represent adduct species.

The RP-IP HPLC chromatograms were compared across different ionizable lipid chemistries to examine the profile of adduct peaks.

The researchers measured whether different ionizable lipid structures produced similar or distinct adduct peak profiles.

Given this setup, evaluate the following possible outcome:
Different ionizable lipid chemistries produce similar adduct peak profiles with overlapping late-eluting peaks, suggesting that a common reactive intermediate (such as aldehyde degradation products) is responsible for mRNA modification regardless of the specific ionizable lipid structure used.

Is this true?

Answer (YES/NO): NO